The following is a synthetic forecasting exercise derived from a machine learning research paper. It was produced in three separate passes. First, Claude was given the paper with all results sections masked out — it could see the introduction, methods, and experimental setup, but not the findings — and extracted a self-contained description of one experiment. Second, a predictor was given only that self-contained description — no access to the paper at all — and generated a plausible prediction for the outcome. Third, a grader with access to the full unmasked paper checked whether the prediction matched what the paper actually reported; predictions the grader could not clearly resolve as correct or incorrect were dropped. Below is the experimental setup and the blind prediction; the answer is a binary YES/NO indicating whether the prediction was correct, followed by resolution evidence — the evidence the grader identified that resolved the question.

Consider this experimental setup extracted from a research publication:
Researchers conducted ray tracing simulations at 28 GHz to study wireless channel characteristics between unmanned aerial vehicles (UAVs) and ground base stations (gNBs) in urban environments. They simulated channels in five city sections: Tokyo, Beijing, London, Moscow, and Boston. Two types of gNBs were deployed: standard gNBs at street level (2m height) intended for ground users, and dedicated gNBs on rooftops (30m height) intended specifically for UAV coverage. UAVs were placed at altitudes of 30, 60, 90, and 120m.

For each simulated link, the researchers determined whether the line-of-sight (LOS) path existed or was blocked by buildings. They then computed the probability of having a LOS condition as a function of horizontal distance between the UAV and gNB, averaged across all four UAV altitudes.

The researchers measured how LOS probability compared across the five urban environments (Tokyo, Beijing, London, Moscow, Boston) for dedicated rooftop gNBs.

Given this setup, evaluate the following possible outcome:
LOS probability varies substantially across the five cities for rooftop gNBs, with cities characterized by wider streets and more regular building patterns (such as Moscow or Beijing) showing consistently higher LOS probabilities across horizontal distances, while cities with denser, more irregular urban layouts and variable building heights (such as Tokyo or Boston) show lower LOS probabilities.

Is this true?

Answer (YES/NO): NO